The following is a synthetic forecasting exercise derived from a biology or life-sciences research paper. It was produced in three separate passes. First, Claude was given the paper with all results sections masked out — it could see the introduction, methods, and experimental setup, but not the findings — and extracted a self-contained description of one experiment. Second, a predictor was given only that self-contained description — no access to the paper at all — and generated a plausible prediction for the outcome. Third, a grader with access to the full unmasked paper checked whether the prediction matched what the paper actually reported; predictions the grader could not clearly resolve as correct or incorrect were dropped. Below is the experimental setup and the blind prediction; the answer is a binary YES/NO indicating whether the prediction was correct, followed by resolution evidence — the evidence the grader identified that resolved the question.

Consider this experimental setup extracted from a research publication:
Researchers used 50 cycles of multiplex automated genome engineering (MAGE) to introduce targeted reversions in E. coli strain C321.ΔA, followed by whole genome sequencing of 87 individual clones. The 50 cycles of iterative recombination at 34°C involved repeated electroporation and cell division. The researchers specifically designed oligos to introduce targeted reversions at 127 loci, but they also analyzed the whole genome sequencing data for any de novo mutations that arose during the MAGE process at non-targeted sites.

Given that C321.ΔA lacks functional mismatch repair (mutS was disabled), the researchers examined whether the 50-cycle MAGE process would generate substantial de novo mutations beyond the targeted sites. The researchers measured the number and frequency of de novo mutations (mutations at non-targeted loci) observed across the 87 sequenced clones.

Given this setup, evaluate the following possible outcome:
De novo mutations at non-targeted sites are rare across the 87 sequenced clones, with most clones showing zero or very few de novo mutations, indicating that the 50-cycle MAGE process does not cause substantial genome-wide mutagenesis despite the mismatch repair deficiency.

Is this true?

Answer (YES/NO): NO